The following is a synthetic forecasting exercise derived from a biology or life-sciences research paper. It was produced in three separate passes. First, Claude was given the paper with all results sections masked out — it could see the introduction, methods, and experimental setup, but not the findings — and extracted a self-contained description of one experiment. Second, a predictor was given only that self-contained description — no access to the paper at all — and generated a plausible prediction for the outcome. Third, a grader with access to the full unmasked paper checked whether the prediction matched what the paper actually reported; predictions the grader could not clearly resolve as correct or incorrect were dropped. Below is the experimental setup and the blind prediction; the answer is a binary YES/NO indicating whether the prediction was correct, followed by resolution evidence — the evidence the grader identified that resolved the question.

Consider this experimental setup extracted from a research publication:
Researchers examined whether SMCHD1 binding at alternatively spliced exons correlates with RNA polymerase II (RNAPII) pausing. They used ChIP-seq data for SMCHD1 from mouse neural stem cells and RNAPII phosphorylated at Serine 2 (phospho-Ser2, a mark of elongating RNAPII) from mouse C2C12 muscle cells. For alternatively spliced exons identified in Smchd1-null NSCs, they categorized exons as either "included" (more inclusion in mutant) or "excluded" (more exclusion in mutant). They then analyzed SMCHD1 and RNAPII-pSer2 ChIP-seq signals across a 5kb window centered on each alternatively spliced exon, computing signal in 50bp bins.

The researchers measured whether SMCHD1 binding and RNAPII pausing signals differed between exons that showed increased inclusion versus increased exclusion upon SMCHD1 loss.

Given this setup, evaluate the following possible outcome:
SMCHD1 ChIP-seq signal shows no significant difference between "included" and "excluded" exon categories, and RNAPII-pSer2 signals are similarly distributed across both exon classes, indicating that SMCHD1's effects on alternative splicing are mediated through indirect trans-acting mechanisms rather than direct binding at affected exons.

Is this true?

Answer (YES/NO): NO